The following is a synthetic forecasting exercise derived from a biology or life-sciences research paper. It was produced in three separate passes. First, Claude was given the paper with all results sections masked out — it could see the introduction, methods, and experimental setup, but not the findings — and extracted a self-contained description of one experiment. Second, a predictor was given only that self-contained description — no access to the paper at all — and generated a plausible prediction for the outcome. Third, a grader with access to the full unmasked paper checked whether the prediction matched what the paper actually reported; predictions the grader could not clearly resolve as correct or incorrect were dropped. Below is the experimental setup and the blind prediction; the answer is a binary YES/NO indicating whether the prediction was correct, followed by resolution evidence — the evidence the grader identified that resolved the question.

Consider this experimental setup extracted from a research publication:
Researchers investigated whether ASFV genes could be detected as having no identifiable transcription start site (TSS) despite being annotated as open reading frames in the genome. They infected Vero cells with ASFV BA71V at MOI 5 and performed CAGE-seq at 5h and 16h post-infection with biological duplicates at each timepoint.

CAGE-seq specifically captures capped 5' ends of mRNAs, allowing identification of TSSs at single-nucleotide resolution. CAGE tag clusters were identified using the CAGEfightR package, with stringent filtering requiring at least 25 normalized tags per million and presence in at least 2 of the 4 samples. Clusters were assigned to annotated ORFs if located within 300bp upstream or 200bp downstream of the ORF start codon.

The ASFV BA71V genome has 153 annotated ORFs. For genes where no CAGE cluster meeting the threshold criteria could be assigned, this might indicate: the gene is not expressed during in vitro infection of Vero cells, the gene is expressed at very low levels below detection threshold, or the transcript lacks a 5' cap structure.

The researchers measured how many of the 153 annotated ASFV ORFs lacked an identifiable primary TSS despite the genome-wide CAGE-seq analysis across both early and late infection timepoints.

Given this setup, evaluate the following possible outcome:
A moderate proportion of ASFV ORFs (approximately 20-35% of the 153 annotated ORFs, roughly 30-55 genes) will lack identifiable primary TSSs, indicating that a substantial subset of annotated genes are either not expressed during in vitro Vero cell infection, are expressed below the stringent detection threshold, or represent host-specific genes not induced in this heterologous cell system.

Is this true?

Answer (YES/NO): NO